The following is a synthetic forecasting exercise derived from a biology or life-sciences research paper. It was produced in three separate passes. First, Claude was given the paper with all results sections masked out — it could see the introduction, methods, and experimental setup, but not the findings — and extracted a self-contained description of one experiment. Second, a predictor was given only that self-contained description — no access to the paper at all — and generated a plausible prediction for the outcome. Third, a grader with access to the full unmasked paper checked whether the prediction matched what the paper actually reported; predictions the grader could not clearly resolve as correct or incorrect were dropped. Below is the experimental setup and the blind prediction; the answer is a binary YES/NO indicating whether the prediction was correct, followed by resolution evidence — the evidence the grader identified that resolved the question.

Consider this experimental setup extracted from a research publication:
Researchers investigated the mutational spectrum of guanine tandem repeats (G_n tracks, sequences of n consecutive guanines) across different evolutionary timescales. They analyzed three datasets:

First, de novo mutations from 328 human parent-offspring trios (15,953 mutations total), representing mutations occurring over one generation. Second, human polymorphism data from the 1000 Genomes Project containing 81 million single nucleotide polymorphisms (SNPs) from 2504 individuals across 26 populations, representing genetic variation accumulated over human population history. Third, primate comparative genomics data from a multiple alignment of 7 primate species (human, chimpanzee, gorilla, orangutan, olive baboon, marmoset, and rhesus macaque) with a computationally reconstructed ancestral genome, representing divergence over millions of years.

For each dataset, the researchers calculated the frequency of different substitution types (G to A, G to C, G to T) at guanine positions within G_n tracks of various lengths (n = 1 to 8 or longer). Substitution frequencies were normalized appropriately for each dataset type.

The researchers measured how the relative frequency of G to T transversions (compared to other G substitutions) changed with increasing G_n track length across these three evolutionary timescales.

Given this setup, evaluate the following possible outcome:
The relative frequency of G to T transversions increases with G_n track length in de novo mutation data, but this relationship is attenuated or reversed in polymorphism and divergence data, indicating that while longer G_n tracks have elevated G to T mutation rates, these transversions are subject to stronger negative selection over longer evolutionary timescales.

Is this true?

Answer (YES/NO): NO